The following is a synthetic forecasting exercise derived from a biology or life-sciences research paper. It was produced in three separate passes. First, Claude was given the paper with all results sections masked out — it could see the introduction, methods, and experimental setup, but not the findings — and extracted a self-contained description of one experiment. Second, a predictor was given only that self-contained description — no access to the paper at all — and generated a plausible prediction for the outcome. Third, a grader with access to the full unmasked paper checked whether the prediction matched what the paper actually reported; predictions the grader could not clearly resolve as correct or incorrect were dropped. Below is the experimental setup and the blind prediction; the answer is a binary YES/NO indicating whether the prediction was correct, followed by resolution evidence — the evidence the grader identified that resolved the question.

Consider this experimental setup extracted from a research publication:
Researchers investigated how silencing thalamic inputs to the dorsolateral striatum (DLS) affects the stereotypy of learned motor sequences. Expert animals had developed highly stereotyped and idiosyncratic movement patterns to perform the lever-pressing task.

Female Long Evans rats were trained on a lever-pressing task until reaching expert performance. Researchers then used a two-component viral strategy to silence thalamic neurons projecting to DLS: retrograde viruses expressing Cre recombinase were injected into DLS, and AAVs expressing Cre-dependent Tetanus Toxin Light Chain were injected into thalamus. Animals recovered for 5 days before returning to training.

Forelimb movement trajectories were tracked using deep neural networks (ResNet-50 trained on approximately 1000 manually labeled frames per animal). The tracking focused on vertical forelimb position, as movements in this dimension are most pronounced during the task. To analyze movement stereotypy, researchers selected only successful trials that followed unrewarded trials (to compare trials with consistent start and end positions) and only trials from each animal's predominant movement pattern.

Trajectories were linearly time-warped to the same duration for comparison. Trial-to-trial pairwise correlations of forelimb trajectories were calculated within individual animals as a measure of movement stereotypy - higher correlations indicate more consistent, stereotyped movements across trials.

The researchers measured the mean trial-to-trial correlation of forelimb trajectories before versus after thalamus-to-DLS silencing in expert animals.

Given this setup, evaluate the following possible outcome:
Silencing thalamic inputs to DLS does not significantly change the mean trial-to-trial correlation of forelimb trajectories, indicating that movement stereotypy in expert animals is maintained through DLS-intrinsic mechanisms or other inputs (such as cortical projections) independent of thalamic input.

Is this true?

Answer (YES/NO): NO